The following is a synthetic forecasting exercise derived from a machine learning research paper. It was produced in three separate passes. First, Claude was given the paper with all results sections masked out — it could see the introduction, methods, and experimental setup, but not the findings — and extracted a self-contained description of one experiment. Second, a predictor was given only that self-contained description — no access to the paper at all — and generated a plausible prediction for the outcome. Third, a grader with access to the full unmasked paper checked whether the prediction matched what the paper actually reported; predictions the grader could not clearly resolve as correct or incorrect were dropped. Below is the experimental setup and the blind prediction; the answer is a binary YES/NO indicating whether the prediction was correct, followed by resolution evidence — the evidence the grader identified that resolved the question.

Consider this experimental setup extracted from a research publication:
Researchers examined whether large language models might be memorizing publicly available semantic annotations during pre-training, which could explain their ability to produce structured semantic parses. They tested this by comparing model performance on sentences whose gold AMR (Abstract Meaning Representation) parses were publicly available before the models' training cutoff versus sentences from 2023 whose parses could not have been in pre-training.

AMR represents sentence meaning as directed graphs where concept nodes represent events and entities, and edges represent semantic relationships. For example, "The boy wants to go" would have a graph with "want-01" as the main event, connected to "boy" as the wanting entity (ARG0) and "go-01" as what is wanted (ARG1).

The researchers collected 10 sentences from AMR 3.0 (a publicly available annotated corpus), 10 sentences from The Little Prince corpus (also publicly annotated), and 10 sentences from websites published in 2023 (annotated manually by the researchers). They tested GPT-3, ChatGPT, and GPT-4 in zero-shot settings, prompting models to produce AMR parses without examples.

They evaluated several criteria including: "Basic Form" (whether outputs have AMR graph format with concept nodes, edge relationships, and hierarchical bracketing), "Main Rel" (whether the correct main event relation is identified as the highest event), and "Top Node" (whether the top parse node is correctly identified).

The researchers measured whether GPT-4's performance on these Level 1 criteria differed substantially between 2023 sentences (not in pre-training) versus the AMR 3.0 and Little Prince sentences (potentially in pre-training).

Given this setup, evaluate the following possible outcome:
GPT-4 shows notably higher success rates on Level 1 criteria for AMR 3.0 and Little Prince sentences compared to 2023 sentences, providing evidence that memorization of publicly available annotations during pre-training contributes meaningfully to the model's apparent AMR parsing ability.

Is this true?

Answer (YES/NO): NO